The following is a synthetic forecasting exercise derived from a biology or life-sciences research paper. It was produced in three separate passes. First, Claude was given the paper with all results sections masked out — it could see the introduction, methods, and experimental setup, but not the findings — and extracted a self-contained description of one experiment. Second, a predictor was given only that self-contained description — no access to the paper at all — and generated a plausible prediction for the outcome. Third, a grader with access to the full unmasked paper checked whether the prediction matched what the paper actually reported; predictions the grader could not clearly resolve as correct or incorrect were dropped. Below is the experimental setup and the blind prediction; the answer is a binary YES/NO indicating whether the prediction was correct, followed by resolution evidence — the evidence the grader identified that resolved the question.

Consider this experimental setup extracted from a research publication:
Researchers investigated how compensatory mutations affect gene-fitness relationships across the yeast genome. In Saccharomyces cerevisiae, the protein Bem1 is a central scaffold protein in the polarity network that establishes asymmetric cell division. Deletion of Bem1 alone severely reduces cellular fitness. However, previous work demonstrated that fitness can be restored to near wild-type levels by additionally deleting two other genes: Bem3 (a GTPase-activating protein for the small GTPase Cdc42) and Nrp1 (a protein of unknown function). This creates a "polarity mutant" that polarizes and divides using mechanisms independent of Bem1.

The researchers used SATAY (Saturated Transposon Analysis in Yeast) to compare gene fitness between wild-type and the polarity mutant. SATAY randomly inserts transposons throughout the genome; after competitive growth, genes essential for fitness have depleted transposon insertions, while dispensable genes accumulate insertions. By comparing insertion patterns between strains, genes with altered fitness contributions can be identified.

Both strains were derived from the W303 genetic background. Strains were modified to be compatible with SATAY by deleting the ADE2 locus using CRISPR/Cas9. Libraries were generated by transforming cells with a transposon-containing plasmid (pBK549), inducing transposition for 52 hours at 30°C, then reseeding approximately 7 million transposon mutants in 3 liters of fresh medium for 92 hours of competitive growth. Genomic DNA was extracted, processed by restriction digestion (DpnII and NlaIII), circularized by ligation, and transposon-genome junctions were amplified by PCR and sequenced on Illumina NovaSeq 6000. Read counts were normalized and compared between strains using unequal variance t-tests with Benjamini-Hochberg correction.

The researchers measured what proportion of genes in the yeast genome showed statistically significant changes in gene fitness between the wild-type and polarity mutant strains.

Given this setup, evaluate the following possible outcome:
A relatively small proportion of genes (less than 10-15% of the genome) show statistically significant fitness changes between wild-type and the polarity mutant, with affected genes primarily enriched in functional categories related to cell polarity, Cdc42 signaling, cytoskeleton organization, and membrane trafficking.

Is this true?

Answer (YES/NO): NO